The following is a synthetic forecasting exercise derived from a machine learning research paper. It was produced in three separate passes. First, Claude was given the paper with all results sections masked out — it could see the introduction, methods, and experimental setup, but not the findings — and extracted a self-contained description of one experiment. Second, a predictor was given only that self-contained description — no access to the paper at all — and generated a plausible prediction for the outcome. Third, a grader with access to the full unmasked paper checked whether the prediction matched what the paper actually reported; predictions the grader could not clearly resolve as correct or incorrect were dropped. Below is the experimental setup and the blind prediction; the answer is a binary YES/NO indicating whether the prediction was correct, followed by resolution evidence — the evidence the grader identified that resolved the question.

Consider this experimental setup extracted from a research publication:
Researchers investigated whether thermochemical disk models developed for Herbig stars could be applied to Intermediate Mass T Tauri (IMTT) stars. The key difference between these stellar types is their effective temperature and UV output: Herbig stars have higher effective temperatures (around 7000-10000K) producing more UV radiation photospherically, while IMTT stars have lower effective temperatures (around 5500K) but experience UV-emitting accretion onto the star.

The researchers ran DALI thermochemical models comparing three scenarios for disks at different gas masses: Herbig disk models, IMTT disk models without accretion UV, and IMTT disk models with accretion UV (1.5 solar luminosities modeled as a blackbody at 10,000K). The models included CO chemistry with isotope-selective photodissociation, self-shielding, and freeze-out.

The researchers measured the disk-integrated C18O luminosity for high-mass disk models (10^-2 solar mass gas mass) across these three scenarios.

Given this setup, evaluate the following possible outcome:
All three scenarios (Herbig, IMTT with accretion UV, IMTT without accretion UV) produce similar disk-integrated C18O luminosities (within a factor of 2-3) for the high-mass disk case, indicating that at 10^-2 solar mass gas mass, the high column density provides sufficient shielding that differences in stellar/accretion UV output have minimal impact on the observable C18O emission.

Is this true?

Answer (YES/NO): YES